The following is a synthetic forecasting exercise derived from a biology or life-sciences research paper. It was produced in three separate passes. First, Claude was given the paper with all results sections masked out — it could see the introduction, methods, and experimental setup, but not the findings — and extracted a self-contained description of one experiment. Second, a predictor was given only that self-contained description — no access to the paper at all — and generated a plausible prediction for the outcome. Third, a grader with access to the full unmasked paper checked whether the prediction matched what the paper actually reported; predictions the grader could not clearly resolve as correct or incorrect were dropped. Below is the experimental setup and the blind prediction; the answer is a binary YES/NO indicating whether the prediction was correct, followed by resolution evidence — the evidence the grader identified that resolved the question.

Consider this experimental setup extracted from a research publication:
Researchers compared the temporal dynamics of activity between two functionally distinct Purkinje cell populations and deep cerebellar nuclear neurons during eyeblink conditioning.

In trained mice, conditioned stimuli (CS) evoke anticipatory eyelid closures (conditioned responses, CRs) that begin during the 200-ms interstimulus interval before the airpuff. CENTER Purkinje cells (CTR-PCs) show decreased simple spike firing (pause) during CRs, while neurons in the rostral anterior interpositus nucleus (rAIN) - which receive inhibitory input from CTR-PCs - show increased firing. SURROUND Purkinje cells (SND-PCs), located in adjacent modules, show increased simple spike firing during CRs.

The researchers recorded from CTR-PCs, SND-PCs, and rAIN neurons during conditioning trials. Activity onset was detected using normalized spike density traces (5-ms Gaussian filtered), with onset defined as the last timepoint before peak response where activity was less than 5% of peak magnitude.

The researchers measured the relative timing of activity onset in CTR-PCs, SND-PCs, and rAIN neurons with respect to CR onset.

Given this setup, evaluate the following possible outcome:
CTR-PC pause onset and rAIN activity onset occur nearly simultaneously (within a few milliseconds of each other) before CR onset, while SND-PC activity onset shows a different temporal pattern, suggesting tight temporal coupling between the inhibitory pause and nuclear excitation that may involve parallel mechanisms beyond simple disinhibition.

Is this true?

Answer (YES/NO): NO